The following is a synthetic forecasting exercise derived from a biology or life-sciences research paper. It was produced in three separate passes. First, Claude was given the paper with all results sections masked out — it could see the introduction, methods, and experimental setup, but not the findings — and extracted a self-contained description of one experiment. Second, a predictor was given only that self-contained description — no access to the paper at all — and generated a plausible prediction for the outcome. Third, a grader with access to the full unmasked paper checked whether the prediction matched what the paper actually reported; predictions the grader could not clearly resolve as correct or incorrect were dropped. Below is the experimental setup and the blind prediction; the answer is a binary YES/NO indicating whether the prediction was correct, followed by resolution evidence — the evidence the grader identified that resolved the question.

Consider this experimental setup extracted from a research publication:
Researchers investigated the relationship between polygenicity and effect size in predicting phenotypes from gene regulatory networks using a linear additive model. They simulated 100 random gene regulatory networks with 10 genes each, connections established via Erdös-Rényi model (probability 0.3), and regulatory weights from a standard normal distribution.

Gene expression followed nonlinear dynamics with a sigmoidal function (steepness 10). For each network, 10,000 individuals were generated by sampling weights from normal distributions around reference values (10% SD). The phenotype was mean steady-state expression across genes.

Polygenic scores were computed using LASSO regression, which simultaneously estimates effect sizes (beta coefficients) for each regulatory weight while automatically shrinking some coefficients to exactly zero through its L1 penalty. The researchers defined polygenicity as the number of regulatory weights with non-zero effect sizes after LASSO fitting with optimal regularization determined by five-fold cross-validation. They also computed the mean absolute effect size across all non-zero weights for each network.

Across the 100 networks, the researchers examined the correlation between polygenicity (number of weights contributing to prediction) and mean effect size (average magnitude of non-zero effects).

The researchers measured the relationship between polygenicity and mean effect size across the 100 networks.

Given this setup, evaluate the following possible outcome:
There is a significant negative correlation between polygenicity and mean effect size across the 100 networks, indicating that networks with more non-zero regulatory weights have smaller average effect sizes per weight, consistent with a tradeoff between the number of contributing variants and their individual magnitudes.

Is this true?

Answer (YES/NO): NO